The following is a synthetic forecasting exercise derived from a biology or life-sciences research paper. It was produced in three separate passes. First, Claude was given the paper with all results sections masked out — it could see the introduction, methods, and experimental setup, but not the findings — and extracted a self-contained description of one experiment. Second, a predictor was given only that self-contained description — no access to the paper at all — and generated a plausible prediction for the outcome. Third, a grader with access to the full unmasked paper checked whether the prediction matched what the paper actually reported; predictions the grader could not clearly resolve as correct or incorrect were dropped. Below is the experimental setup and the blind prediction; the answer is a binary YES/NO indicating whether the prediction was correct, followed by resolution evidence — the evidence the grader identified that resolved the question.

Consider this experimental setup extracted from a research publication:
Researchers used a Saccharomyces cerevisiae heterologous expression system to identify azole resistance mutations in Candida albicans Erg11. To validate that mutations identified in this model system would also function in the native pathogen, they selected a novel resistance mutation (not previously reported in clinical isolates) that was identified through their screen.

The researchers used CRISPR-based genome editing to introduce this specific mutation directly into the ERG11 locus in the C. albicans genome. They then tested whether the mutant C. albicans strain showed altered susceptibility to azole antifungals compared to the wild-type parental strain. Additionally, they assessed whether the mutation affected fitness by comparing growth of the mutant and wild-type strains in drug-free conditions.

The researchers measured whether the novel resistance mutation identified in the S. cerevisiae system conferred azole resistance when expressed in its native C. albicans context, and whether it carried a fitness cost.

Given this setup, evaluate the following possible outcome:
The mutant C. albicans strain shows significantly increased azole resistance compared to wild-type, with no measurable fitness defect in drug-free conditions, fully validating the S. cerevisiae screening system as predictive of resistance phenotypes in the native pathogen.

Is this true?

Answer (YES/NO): YES